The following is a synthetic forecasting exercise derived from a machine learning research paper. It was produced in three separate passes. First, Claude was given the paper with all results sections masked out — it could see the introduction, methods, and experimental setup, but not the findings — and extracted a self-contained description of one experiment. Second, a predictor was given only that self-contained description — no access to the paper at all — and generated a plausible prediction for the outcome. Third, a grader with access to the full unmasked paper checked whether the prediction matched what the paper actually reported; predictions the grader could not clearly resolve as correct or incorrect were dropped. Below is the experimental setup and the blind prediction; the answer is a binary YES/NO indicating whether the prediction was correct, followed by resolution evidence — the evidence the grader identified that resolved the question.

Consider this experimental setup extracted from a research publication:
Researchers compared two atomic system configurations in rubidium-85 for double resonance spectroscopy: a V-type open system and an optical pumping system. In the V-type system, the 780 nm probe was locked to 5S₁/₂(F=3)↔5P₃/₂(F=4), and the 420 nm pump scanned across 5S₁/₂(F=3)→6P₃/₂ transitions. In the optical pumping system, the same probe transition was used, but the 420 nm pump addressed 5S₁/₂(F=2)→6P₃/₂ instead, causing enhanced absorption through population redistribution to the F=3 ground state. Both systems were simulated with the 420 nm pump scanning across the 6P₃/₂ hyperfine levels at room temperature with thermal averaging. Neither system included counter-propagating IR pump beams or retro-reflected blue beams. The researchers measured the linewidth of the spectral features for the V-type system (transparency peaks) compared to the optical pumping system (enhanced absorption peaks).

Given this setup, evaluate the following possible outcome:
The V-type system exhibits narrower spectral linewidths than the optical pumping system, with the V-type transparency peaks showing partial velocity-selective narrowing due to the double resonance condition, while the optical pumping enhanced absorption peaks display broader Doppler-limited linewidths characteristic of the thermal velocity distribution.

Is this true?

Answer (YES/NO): NO